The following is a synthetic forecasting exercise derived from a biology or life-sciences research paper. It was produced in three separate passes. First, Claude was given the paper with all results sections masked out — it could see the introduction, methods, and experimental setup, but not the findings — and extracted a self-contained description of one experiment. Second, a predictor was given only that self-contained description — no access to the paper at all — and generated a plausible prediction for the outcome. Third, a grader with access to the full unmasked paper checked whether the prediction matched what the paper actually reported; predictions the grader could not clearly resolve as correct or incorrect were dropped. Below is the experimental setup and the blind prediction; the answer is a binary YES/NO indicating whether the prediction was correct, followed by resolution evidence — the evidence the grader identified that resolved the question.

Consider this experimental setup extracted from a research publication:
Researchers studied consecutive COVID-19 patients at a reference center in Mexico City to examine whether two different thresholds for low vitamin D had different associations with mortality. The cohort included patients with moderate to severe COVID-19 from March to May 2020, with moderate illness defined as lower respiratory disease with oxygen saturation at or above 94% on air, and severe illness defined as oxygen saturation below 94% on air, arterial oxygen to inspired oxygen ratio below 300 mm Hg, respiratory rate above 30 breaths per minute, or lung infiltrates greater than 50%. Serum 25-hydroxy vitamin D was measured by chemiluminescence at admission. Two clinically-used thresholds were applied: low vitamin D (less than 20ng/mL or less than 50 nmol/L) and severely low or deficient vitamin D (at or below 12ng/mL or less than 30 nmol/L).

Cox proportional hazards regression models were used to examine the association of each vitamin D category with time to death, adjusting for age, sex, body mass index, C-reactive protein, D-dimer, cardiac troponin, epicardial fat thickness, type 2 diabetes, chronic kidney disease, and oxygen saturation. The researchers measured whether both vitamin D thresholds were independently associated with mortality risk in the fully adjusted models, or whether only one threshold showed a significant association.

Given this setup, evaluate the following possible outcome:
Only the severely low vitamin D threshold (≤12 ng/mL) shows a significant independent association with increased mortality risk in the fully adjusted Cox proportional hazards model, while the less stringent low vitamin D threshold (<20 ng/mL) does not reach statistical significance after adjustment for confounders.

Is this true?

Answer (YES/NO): YES